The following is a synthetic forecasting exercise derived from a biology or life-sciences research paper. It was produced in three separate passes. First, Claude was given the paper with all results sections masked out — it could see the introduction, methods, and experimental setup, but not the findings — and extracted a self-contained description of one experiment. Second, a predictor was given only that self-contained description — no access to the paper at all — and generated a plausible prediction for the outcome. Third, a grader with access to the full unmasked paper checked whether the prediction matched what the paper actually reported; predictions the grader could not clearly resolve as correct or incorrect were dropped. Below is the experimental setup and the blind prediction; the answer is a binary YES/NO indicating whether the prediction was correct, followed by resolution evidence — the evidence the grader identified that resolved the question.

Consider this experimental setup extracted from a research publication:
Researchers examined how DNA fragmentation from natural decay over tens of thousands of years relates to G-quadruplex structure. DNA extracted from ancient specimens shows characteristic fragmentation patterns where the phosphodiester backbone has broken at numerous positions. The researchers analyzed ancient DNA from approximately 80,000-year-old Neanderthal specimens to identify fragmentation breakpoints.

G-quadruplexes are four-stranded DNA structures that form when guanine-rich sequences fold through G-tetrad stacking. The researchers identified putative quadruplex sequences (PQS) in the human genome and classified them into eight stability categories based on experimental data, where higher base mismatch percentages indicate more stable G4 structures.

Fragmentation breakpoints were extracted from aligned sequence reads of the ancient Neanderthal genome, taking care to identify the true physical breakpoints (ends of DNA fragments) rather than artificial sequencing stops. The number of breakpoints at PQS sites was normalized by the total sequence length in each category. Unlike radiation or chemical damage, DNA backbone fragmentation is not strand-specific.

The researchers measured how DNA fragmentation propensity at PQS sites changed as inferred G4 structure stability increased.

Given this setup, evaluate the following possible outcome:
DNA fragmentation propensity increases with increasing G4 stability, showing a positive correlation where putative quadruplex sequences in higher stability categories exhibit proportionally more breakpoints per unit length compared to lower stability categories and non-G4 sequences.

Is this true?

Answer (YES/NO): NO